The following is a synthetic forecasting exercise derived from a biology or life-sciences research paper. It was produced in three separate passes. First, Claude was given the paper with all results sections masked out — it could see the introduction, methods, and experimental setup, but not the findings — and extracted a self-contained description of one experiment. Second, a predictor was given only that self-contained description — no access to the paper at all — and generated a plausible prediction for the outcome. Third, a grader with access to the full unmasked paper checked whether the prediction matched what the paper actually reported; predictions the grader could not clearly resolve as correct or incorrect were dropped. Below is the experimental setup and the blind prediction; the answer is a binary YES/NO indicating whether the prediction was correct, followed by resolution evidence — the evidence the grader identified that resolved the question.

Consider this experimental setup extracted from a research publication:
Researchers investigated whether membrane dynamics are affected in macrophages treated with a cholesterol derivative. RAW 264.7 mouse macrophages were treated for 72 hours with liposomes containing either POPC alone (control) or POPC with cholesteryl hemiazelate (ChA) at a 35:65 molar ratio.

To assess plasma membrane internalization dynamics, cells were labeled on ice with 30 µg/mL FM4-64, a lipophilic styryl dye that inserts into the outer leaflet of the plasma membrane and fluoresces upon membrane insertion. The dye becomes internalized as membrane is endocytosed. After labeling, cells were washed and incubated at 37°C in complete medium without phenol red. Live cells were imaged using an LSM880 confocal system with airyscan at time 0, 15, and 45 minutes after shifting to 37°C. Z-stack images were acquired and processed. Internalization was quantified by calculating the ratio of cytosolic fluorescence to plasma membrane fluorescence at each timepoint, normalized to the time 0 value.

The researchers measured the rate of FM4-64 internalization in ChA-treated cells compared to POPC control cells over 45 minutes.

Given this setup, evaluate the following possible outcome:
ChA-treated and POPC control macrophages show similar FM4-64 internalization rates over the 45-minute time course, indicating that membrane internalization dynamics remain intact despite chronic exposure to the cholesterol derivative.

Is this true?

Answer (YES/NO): YES